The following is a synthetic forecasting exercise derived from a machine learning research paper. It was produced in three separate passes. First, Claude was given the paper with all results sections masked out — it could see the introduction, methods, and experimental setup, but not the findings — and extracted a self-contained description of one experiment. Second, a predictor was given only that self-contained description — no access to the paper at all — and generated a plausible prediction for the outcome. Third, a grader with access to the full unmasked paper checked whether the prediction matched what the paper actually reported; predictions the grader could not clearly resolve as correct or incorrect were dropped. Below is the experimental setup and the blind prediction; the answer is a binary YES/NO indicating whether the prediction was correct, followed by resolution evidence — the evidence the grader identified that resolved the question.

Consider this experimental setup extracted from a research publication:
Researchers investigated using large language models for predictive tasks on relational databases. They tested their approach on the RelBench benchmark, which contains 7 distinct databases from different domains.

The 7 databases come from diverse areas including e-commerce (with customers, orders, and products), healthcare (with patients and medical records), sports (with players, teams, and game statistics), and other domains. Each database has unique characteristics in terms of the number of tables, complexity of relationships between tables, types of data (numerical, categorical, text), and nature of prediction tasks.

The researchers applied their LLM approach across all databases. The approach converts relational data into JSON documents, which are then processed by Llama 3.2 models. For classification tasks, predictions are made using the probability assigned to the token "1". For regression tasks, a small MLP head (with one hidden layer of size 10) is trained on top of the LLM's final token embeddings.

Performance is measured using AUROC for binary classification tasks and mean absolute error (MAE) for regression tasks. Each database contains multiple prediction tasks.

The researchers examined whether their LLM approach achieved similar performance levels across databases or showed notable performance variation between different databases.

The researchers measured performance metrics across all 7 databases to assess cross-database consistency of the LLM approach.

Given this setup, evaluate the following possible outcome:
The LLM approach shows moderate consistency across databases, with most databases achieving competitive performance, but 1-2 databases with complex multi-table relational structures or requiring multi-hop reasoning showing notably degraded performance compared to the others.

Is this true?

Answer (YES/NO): NO